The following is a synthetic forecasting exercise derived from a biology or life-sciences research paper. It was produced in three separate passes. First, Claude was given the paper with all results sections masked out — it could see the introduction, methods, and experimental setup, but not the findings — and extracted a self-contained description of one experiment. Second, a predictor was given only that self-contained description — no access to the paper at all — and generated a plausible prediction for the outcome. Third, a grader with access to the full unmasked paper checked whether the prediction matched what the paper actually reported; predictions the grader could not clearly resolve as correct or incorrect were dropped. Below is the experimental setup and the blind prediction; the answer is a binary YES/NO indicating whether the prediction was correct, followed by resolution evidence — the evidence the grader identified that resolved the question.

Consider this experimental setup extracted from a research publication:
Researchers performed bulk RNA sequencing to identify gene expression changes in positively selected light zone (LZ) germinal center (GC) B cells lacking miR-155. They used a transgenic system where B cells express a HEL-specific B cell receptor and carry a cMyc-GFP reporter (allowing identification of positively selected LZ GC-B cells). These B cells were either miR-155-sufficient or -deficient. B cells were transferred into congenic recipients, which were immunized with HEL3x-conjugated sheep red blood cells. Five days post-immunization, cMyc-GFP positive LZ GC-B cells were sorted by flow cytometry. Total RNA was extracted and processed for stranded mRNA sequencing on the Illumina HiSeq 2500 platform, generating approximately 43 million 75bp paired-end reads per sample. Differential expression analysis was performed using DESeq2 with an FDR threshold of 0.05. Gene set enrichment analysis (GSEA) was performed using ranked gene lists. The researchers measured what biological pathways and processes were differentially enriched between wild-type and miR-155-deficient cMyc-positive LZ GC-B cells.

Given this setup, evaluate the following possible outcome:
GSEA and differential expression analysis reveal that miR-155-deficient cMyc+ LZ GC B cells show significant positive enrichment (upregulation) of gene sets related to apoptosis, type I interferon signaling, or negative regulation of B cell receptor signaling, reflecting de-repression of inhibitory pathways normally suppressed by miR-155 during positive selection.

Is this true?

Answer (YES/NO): NO